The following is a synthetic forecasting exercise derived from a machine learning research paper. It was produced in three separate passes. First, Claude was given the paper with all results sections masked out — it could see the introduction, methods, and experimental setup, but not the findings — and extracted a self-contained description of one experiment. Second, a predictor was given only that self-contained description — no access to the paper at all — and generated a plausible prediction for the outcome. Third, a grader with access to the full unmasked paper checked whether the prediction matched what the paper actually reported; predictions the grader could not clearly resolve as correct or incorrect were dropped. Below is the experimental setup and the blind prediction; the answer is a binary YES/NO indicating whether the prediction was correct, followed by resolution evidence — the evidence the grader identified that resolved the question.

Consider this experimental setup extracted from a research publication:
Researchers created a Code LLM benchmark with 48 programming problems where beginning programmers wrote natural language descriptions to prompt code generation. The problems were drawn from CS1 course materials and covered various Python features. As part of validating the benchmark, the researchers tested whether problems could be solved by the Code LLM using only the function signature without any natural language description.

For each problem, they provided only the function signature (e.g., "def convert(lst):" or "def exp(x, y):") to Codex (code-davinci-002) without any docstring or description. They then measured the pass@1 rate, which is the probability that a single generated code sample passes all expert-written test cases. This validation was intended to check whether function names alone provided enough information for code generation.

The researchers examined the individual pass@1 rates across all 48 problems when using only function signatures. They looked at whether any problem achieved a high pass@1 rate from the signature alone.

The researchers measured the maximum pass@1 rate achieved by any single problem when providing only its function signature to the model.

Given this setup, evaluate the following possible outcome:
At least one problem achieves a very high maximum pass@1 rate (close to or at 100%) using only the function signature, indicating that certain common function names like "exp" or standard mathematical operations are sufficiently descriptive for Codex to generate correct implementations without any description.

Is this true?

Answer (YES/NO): YES